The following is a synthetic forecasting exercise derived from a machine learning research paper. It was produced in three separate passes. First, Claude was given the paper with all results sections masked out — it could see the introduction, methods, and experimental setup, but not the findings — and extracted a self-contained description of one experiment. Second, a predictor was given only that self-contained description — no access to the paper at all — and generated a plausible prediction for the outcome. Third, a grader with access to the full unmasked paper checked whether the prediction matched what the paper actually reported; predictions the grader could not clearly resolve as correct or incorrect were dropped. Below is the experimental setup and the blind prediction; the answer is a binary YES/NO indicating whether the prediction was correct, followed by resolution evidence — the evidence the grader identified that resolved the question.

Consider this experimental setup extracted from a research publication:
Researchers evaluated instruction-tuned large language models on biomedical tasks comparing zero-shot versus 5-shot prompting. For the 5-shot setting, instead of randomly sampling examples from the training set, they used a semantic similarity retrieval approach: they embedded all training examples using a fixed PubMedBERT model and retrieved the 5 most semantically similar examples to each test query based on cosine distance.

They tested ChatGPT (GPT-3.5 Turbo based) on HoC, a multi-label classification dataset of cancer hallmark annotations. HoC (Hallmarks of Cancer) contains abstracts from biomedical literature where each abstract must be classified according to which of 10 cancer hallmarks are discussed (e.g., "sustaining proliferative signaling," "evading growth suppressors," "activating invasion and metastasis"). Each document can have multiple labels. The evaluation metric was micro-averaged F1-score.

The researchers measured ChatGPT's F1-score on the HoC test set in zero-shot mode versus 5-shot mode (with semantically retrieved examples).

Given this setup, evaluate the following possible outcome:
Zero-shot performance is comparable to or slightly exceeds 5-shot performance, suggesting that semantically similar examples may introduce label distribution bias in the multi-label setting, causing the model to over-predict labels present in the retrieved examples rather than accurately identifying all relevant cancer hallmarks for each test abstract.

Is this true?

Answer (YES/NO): NO